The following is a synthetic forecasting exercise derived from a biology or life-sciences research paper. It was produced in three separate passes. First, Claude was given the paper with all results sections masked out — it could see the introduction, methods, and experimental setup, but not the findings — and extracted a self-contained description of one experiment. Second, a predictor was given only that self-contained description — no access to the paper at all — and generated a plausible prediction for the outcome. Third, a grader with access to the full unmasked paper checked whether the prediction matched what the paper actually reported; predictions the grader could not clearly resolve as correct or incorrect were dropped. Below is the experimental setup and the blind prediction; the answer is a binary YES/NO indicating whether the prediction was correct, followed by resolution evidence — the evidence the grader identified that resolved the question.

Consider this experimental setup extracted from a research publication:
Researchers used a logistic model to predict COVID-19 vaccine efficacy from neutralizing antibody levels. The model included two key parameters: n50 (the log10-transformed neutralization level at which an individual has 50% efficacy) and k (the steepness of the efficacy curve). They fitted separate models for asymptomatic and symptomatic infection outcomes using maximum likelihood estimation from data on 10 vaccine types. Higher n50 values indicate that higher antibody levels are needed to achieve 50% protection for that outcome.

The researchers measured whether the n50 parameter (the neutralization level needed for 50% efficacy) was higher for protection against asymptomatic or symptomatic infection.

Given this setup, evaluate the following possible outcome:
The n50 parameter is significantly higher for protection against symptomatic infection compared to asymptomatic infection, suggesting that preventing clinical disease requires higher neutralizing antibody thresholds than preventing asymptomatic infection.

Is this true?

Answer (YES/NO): NO